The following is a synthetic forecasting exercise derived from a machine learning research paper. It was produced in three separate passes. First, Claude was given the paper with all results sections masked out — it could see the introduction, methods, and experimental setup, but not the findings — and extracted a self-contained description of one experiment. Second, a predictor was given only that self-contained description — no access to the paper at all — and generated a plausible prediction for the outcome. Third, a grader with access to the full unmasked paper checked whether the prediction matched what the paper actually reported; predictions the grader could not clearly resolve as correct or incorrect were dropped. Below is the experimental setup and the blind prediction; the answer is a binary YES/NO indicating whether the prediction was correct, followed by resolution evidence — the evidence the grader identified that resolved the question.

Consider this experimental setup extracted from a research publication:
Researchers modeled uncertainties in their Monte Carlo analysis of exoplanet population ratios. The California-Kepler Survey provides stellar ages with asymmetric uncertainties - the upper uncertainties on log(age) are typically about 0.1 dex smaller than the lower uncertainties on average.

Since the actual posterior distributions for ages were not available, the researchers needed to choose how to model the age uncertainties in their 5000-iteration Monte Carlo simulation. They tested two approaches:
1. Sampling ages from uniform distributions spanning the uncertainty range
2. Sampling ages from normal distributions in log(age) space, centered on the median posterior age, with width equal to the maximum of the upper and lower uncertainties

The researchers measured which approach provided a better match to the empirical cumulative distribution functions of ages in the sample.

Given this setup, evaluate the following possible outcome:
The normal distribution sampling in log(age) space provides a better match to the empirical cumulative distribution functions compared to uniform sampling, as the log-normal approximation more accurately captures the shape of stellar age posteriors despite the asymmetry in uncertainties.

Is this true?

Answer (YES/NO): YES